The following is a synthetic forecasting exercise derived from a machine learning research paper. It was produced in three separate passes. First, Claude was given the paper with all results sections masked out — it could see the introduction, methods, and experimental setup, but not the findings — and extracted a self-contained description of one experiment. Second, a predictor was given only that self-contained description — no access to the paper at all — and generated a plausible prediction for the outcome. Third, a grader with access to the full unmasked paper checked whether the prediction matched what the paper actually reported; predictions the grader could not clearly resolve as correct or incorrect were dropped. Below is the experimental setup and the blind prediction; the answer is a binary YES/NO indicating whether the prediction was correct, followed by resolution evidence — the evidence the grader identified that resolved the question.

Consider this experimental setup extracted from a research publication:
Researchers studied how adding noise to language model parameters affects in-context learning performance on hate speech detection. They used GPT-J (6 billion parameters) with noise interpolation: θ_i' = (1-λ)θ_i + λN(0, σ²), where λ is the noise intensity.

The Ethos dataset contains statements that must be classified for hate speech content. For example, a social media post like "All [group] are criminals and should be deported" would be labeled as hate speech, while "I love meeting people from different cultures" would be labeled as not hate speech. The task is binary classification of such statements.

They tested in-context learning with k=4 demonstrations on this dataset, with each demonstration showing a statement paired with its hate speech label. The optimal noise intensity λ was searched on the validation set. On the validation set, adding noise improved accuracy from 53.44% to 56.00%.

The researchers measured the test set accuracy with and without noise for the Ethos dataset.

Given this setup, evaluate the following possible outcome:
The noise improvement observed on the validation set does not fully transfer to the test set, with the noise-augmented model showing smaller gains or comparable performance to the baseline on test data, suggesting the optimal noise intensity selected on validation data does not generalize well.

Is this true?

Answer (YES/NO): YES